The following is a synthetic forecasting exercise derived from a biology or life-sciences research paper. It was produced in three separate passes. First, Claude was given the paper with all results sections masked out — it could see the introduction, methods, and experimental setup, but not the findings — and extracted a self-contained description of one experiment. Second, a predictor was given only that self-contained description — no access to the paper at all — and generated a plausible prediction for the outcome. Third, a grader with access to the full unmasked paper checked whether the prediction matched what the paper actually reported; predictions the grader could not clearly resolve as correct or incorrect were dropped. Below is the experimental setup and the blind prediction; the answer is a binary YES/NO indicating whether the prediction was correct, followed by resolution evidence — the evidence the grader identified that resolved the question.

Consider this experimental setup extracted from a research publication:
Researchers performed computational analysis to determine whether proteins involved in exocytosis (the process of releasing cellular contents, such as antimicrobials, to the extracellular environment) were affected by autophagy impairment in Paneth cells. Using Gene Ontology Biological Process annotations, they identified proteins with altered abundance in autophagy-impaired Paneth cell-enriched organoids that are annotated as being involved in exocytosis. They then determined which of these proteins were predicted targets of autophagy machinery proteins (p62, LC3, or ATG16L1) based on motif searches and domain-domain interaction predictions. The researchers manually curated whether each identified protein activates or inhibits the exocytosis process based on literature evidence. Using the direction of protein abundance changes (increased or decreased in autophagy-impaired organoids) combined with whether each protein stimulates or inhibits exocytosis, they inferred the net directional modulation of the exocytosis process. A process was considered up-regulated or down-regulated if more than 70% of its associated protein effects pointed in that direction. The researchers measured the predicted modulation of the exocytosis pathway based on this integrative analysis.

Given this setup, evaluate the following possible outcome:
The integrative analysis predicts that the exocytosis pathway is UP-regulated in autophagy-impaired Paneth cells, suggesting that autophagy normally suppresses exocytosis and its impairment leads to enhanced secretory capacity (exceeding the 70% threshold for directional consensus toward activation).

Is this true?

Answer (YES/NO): NO